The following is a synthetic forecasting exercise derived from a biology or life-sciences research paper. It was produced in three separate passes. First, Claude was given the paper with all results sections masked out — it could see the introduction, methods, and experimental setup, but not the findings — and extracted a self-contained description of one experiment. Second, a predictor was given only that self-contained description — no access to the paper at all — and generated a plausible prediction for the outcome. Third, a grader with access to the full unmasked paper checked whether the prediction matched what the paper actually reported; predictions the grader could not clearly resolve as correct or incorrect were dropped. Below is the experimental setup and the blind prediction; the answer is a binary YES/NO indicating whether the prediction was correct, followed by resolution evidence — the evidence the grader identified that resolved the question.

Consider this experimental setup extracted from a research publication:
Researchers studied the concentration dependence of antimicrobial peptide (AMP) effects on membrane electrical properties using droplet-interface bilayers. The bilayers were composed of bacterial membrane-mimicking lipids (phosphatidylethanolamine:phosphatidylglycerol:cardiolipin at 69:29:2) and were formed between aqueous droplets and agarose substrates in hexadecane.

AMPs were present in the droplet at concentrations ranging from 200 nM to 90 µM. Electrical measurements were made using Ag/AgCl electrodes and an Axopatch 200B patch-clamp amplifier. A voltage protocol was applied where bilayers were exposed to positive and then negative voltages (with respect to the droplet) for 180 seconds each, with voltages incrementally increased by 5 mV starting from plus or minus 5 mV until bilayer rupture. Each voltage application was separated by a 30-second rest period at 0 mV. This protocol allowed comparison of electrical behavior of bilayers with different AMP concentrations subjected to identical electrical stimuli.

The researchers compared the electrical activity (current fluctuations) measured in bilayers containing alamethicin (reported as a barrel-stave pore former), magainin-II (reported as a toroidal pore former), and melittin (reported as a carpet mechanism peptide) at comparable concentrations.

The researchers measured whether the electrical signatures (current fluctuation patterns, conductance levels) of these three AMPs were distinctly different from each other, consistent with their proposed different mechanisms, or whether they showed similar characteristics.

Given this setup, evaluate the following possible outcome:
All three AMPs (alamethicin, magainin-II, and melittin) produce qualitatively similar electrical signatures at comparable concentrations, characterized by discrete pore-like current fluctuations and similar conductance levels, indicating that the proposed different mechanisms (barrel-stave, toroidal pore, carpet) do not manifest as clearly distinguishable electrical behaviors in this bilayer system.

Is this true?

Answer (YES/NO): NO